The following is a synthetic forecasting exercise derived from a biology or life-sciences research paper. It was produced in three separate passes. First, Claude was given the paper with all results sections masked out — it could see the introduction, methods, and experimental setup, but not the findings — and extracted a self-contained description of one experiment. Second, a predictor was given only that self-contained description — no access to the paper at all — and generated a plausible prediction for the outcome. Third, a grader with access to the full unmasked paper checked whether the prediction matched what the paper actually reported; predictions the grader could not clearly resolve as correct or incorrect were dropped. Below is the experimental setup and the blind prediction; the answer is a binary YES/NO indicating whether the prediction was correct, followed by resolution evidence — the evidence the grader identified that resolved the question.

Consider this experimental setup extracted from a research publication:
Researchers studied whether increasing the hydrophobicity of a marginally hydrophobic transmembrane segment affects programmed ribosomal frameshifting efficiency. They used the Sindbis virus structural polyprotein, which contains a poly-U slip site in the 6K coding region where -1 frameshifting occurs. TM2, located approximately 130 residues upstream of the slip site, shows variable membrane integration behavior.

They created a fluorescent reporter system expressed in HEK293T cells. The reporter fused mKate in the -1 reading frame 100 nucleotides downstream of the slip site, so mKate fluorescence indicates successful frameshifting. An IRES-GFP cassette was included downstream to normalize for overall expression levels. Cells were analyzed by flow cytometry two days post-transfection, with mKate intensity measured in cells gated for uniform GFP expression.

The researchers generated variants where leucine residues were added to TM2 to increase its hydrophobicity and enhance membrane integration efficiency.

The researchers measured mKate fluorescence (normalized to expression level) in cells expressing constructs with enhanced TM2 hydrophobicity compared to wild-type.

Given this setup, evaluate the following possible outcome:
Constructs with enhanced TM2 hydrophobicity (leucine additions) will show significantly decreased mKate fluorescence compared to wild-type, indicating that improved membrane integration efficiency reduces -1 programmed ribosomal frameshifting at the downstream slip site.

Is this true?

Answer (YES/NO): NO